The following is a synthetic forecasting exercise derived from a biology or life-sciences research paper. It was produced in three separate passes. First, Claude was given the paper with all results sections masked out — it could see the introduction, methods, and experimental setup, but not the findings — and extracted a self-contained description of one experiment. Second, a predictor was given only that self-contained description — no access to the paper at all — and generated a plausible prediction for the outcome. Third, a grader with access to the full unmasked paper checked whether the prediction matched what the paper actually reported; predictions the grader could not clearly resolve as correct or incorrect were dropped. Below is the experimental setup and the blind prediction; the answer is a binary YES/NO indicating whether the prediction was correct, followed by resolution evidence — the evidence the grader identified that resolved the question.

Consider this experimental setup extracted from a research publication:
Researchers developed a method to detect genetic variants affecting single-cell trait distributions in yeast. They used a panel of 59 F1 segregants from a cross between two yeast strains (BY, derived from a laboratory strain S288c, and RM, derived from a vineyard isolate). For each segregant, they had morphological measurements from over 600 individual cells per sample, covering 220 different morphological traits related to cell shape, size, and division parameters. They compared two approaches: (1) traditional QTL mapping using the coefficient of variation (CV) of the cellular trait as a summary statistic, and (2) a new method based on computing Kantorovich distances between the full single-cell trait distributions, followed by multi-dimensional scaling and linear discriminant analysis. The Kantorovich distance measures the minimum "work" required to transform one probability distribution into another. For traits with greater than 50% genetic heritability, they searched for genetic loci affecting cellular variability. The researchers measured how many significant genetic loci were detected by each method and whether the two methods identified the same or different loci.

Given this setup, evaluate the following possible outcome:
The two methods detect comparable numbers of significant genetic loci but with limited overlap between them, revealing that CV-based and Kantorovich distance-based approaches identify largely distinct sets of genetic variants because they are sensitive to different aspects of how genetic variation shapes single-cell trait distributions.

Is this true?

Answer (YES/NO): NO